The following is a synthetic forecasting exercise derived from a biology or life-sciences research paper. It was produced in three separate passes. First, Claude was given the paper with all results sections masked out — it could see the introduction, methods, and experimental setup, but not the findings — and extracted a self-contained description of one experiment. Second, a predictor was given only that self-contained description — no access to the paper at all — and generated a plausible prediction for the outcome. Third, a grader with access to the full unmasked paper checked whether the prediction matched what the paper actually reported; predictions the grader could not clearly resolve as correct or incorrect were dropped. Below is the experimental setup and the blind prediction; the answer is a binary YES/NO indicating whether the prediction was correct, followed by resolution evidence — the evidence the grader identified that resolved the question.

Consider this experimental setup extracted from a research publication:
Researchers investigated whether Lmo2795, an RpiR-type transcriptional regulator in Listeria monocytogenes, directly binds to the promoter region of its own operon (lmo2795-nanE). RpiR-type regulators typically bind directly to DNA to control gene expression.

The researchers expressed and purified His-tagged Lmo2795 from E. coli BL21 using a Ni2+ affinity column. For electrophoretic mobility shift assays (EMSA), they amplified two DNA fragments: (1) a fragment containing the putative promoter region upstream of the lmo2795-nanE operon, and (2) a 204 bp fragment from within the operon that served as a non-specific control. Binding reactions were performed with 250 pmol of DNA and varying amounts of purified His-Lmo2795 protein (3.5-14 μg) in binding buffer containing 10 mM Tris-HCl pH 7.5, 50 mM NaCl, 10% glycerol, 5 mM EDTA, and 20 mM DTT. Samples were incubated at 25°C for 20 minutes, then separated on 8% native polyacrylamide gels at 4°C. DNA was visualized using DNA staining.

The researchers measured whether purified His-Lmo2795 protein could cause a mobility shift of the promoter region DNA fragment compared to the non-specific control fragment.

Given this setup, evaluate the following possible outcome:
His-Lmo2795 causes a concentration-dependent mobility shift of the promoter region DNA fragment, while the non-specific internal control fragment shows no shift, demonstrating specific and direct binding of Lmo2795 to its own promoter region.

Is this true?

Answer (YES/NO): YES